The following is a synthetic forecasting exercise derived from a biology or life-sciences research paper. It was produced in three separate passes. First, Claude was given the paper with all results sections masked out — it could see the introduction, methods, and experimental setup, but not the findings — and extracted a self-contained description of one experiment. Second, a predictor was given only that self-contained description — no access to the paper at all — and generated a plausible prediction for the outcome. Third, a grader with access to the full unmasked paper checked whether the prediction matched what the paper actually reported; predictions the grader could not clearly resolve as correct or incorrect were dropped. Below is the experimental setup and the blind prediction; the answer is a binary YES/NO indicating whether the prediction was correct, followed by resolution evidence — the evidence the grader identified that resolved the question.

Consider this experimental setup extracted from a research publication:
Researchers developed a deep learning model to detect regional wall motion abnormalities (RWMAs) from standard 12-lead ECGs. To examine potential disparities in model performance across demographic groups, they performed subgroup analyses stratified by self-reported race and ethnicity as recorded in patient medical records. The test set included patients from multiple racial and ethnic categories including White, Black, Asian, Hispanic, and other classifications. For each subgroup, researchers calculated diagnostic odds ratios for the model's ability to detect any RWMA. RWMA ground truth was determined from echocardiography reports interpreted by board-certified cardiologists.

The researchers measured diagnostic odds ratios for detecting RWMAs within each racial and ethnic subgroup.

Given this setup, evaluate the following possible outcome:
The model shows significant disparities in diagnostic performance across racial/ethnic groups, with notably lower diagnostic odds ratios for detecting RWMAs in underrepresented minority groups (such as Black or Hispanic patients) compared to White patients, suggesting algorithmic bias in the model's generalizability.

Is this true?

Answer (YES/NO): NO